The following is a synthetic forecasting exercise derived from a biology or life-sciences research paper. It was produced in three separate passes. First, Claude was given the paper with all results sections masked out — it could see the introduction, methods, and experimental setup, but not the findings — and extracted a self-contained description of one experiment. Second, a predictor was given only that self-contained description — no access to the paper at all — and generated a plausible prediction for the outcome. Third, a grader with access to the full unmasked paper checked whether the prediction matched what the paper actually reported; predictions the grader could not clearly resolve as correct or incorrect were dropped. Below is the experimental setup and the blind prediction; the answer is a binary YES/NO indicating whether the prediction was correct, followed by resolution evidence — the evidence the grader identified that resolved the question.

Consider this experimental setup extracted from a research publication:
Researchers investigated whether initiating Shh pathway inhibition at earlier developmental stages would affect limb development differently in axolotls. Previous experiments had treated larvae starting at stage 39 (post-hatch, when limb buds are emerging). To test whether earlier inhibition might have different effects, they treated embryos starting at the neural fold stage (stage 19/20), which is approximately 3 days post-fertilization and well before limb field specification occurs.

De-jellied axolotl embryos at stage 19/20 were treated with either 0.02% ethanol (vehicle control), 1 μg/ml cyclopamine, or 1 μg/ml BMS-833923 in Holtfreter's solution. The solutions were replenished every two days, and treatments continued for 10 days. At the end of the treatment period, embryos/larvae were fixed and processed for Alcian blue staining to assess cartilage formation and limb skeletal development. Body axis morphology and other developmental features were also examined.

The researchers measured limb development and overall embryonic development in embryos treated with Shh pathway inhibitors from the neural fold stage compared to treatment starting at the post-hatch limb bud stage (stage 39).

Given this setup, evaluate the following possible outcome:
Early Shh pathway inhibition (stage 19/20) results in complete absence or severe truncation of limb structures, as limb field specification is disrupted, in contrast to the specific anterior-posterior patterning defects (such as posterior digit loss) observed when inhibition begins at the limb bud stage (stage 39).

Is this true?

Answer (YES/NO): NO